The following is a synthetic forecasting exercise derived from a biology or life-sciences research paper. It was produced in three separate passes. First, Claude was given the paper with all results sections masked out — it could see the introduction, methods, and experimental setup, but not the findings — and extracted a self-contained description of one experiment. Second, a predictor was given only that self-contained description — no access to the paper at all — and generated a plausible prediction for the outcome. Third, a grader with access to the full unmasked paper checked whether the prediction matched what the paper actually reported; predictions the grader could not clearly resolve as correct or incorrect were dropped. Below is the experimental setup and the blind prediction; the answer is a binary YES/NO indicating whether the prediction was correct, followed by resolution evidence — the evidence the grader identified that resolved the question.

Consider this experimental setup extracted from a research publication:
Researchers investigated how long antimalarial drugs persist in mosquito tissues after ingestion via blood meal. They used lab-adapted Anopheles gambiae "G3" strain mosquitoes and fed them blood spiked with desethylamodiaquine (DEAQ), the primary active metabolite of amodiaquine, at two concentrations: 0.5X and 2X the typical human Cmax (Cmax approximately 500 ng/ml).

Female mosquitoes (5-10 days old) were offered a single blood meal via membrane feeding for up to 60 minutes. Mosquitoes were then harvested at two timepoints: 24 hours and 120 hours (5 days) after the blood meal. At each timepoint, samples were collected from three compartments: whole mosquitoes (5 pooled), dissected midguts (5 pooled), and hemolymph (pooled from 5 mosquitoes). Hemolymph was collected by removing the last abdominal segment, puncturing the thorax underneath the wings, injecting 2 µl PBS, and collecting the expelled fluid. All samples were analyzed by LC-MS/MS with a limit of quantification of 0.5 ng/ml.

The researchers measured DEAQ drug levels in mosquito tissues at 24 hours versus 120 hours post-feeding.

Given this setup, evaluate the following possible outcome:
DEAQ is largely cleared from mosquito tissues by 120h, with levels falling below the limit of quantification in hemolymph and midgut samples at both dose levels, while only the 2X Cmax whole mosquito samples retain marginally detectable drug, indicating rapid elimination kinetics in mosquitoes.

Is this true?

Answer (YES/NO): NO